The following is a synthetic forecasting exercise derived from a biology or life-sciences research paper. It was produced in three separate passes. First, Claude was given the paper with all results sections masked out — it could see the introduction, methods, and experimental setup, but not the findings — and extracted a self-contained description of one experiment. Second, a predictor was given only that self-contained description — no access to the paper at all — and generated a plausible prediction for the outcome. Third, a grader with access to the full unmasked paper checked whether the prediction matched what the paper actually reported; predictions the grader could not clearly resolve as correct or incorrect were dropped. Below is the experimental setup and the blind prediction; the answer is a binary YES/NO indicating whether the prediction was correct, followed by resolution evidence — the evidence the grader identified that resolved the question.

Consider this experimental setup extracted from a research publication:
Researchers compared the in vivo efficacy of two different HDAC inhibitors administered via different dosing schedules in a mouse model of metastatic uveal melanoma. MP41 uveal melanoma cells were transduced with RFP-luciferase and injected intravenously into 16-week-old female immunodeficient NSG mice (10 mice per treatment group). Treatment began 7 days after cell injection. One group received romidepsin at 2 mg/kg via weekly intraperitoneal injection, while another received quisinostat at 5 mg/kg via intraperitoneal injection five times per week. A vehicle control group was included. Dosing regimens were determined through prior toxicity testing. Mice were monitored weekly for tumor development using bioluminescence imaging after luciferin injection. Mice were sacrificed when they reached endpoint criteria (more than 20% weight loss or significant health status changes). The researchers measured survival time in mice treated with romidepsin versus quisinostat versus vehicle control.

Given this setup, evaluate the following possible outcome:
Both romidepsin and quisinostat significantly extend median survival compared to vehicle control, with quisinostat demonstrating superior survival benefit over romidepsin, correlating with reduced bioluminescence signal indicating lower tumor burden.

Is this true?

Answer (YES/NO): NO